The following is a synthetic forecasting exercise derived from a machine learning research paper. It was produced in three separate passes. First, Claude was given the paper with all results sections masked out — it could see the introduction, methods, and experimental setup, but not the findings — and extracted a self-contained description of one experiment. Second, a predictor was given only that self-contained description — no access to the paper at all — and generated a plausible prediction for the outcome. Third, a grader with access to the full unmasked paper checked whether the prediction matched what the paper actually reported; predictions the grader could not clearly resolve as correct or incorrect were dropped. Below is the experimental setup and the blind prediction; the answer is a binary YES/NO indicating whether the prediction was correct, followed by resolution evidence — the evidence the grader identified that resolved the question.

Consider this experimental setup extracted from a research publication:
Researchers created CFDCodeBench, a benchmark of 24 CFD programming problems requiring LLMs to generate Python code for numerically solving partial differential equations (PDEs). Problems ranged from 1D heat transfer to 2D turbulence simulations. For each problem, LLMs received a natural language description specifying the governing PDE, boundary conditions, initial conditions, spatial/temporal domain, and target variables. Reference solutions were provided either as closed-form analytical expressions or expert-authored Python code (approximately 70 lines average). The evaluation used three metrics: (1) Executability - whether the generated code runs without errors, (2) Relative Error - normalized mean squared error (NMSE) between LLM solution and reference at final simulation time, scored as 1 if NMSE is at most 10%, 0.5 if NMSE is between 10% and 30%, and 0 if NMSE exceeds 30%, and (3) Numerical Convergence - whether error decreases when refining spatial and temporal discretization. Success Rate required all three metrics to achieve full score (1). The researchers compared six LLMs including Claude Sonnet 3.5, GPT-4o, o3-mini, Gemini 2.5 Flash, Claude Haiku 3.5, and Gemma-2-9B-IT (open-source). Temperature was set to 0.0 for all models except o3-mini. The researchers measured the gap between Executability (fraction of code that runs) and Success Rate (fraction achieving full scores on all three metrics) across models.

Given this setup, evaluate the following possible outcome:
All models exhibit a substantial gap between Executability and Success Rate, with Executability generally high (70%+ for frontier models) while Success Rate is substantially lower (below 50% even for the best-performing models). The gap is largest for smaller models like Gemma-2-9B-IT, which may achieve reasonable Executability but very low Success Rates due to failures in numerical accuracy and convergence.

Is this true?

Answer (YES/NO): NO